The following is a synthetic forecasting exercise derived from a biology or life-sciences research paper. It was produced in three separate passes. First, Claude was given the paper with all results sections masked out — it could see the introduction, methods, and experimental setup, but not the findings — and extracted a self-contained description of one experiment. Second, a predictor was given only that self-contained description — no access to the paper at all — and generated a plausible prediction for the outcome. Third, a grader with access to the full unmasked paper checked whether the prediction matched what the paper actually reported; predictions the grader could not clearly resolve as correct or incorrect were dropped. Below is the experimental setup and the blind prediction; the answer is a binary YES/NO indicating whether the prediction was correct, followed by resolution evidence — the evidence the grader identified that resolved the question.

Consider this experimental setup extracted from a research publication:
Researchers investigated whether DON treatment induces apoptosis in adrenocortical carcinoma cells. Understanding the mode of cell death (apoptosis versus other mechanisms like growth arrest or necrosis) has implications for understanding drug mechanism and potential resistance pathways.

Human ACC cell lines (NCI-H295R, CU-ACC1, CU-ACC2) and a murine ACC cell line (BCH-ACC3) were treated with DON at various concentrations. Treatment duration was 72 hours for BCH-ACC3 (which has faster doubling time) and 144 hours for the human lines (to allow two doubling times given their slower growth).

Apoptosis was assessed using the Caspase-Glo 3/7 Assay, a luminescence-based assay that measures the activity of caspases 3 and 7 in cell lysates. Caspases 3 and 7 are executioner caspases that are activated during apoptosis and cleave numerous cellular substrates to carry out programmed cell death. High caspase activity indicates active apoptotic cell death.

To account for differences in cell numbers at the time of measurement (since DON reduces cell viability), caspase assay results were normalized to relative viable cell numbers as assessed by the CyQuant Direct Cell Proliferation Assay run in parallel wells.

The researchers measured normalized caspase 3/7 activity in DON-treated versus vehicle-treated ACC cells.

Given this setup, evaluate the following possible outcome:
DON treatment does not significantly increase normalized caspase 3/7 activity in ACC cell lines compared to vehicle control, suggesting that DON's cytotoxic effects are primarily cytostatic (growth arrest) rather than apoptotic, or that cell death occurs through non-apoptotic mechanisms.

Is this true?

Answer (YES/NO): NO